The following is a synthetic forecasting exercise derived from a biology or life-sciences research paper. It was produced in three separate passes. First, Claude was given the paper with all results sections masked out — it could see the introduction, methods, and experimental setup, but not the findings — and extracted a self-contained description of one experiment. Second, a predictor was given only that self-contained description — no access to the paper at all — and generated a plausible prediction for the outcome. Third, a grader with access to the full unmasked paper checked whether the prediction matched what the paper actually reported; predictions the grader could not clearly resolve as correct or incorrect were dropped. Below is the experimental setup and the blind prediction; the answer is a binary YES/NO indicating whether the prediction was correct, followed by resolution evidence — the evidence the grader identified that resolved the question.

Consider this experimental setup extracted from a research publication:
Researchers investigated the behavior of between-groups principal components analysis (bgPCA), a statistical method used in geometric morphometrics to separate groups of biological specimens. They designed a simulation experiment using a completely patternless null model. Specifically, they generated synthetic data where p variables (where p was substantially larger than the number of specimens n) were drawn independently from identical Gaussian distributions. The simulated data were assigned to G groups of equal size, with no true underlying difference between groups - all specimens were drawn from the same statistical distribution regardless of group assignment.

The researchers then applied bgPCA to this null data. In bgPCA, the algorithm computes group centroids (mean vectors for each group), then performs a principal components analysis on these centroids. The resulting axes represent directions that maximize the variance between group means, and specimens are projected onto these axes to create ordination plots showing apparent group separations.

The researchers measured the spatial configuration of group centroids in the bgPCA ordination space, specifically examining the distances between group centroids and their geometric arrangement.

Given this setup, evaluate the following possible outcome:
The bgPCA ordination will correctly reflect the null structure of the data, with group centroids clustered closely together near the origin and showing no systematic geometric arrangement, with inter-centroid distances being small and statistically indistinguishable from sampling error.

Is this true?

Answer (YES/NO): NO